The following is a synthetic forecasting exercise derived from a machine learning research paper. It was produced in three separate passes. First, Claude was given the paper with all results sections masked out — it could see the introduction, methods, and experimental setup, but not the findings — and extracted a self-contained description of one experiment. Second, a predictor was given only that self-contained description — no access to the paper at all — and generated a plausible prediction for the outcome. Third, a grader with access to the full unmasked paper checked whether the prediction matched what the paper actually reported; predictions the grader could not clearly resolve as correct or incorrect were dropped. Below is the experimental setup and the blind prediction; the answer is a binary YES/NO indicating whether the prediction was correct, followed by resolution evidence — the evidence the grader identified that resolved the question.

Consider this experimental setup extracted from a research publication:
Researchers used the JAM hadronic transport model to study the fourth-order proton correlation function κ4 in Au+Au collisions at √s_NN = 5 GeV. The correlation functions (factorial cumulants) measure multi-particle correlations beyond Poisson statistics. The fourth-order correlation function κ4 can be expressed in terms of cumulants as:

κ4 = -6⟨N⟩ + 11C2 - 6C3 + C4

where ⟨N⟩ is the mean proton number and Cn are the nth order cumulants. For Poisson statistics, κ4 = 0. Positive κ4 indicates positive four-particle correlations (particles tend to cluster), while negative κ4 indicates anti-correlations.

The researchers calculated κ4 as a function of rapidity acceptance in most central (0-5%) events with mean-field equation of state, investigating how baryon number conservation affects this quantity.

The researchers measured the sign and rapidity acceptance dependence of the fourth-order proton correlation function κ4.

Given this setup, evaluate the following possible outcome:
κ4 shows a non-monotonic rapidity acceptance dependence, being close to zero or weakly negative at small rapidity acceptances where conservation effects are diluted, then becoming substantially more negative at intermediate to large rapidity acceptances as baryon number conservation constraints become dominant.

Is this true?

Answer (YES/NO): NO